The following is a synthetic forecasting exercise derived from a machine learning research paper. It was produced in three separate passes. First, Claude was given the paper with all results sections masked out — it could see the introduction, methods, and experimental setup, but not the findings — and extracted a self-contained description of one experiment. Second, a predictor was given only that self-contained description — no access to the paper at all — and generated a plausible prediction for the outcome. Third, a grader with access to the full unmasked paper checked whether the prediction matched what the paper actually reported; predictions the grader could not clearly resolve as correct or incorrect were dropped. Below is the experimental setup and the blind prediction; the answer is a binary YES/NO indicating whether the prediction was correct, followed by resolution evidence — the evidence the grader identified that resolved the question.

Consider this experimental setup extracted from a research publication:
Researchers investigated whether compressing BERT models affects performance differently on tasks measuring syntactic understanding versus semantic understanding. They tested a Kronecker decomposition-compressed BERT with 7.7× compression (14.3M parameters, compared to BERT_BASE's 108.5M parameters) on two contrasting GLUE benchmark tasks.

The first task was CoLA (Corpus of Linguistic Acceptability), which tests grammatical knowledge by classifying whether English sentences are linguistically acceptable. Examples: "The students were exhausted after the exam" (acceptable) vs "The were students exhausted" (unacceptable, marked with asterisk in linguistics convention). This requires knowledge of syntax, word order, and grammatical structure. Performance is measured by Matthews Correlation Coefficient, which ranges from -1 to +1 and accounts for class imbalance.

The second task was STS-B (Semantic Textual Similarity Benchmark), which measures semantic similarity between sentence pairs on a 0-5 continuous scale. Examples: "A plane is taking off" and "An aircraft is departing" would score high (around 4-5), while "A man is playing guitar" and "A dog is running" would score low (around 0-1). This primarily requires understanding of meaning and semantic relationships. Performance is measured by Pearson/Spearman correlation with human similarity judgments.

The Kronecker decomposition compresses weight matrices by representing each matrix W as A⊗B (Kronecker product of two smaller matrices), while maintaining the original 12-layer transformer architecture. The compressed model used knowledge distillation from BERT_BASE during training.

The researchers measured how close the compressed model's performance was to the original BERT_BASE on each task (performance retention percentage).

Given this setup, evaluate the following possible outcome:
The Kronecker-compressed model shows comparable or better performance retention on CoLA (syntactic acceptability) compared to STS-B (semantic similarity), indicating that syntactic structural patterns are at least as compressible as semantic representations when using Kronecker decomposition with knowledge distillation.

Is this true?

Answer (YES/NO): NO